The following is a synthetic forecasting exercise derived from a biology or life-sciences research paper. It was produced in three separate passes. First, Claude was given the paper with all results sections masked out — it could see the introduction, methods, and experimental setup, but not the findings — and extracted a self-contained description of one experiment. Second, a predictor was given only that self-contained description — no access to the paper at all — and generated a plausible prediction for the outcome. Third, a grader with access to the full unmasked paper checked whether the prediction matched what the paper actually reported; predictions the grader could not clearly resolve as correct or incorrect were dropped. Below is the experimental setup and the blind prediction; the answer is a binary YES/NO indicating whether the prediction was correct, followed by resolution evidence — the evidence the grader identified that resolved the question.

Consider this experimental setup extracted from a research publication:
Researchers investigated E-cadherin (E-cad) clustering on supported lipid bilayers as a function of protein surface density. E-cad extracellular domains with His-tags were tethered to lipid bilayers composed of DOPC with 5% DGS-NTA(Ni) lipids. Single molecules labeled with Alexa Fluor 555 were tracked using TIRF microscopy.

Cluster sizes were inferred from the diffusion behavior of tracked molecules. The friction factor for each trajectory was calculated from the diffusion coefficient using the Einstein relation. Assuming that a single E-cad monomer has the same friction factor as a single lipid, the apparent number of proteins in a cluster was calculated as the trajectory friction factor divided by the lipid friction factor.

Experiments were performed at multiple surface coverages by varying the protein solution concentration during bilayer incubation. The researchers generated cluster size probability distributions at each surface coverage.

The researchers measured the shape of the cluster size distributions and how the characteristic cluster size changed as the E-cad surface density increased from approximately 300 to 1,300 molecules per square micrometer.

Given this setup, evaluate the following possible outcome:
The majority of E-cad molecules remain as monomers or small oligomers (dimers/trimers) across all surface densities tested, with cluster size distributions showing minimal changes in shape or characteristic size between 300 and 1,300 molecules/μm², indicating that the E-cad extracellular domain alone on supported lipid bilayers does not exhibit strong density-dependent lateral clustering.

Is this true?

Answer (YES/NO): NO